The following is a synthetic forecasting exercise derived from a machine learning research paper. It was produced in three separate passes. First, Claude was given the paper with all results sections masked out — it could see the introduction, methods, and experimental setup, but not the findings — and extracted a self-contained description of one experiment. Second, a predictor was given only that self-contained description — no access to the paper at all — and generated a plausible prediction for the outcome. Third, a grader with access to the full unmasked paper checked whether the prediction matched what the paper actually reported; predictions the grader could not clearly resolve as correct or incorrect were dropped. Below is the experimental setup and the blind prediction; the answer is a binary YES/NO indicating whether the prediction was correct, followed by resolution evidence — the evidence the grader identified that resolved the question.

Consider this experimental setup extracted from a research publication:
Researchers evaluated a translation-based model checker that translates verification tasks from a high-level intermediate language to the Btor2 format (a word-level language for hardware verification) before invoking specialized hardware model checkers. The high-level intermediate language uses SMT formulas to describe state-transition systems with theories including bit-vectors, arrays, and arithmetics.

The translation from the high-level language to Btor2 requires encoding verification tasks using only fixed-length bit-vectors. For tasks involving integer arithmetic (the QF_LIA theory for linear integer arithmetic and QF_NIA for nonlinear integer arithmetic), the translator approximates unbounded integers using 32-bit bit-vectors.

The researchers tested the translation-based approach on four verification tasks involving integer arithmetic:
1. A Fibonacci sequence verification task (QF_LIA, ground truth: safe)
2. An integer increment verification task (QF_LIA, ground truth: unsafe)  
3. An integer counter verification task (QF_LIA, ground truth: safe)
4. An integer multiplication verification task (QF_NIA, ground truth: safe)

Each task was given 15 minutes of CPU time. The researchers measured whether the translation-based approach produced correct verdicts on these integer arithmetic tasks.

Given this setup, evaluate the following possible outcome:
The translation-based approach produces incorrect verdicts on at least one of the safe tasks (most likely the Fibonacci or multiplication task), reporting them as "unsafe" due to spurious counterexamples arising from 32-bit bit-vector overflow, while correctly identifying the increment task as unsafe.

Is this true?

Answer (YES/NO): NO